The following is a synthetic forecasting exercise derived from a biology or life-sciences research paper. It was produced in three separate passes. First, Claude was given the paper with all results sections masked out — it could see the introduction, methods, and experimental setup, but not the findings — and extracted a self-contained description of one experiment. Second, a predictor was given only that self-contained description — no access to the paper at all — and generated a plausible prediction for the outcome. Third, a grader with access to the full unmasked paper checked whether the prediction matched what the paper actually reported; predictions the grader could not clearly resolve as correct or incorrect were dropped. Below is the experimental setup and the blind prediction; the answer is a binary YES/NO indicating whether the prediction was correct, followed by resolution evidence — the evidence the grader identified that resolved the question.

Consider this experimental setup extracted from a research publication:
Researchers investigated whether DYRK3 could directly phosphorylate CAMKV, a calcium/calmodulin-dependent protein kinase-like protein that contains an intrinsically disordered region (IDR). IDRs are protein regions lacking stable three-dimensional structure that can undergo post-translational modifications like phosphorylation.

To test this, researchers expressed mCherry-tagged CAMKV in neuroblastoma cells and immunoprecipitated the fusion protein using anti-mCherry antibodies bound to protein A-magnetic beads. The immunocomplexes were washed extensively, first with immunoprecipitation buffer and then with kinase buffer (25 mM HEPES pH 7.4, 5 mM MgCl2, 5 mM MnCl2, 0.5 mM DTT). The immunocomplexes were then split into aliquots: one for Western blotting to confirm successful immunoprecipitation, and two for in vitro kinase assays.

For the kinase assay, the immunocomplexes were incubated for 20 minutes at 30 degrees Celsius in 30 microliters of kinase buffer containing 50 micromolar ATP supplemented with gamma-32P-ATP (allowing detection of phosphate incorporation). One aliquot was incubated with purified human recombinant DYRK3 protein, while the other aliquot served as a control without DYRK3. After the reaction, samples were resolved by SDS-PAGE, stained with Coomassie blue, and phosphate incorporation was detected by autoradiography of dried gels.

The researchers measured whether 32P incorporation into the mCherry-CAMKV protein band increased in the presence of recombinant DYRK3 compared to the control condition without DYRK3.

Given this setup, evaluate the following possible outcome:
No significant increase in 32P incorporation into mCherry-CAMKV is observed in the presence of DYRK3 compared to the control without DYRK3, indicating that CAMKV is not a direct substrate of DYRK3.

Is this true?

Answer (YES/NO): NO